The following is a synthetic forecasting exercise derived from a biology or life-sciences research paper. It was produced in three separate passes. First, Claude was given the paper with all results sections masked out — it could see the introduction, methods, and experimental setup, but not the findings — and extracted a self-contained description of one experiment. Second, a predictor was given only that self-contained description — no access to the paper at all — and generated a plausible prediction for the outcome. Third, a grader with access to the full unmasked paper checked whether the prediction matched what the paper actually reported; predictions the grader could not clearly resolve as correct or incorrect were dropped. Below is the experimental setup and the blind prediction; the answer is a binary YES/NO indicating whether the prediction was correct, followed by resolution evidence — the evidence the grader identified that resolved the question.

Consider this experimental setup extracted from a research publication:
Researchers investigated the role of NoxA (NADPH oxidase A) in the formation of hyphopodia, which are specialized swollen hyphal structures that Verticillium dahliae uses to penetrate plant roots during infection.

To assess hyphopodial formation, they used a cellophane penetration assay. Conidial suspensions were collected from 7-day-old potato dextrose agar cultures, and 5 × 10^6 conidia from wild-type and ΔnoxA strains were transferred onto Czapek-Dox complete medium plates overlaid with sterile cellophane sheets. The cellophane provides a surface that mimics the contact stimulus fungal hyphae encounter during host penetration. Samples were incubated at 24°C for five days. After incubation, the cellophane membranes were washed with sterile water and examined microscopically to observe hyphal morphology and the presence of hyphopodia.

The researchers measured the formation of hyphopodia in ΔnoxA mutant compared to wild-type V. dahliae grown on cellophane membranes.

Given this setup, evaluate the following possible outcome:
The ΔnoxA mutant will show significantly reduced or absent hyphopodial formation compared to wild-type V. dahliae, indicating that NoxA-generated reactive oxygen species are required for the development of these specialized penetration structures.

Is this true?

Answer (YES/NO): YES